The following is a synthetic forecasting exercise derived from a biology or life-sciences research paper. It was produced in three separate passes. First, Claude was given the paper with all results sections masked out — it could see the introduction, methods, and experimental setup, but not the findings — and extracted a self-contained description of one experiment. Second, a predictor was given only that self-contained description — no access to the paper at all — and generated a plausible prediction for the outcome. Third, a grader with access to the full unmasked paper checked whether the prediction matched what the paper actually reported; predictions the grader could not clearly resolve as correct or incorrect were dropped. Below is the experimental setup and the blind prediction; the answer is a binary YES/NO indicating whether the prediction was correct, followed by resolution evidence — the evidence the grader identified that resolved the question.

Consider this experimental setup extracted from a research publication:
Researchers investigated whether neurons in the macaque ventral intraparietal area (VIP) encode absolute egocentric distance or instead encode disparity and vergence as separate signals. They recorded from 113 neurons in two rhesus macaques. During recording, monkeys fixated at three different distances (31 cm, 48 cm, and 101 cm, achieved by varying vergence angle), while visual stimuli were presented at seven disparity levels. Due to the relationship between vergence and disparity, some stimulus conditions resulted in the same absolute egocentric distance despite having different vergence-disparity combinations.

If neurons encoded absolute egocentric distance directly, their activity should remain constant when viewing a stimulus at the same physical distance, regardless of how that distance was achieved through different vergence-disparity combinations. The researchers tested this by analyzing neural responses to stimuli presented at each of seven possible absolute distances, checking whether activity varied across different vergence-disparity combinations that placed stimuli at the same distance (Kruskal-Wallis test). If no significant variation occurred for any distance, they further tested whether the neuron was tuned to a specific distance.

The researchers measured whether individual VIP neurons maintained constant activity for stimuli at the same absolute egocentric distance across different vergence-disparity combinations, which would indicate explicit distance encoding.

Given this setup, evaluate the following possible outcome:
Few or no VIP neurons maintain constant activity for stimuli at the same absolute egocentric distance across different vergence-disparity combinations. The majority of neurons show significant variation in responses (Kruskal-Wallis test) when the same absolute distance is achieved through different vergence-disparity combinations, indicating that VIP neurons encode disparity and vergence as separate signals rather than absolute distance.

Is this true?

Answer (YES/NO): YES